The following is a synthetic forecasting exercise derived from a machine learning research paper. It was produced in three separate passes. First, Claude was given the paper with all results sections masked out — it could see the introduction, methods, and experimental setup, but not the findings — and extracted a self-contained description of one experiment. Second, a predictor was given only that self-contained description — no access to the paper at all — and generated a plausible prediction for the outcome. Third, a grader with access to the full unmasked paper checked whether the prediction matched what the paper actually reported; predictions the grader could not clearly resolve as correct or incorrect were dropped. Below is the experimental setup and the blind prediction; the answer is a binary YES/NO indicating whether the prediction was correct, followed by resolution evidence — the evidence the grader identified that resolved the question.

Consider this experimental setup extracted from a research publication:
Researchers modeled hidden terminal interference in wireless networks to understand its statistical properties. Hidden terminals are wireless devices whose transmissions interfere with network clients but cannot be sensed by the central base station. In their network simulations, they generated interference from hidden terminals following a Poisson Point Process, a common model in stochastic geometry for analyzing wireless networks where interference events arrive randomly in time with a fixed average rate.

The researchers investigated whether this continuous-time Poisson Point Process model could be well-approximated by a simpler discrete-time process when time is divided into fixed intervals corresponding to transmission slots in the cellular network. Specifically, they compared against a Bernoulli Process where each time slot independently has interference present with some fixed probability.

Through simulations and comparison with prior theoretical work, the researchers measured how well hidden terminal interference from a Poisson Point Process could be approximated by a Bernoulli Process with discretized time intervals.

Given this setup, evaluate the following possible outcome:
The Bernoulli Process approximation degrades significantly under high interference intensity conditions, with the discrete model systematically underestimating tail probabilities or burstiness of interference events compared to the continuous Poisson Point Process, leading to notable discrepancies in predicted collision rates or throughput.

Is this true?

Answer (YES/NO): NO